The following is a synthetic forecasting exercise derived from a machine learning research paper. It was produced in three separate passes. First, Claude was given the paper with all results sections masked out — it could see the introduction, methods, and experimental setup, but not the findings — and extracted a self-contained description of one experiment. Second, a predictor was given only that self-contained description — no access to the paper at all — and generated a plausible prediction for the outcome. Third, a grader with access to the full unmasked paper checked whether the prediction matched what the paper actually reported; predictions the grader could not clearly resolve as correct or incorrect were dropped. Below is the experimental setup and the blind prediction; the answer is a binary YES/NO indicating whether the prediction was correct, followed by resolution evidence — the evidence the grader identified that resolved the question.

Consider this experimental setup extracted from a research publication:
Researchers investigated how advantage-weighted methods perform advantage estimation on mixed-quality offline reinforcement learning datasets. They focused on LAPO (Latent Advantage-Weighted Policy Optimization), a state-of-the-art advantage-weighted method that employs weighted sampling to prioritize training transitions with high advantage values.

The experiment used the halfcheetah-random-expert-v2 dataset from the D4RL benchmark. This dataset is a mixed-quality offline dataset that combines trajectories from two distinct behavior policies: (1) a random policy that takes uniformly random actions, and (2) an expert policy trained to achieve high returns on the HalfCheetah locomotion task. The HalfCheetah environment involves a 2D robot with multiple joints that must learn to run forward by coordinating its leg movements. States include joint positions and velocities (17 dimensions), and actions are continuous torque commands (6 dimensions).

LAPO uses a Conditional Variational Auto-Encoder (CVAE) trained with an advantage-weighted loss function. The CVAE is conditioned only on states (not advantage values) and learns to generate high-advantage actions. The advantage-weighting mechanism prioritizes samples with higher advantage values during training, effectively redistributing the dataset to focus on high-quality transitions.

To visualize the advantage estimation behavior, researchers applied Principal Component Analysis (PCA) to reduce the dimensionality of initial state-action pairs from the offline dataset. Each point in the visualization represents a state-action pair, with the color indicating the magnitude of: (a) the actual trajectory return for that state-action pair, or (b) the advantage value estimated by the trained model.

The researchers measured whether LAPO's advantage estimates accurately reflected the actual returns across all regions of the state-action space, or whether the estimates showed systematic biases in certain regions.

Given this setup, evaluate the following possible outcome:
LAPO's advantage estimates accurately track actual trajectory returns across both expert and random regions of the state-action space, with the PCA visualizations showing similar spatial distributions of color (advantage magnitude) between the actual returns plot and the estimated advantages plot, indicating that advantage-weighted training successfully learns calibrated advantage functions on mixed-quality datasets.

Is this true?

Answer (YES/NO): NO